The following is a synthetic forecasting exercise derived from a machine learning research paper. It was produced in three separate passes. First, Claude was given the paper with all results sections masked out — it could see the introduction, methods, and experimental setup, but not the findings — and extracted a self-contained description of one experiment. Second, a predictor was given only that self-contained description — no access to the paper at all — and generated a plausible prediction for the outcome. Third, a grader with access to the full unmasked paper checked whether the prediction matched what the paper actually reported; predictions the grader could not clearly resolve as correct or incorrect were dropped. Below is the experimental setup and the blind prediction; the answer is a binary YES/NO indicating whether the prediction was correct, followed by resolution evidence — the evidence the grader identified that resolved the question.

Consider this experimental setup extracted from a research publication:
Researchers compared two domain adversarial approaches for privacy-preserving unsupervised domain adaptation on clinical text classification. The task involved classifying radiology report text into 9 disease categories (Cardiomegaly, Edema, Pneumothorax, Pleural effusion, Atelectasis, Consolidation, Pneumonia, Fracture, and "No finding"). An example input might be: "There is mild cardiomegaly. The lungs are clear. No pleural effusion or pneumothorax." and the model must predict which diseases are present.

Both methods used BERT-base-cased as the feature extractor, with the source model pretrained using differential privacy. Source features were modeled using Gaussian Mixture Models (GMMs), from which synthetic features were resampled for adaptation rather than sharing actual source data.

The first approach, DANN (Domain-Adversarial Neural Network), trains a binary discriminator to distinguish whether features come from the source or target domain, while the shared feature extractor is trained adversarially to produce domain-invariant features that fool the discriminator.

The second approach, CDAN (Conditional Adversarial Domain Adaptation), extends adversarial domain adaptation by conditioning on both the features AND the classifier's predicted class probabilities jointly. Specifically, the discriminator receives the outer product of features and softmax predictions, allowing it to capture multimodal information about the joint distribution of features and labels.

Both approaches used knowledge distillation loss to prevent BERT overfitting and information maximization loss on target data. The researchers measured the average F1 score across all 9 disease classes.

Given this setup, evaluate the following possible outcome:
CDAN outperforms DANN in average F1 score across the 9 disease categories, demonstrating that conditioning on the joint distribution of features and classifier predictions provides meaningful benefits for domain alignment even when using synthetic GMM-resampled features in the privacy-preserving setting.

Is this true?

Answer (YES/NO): YES